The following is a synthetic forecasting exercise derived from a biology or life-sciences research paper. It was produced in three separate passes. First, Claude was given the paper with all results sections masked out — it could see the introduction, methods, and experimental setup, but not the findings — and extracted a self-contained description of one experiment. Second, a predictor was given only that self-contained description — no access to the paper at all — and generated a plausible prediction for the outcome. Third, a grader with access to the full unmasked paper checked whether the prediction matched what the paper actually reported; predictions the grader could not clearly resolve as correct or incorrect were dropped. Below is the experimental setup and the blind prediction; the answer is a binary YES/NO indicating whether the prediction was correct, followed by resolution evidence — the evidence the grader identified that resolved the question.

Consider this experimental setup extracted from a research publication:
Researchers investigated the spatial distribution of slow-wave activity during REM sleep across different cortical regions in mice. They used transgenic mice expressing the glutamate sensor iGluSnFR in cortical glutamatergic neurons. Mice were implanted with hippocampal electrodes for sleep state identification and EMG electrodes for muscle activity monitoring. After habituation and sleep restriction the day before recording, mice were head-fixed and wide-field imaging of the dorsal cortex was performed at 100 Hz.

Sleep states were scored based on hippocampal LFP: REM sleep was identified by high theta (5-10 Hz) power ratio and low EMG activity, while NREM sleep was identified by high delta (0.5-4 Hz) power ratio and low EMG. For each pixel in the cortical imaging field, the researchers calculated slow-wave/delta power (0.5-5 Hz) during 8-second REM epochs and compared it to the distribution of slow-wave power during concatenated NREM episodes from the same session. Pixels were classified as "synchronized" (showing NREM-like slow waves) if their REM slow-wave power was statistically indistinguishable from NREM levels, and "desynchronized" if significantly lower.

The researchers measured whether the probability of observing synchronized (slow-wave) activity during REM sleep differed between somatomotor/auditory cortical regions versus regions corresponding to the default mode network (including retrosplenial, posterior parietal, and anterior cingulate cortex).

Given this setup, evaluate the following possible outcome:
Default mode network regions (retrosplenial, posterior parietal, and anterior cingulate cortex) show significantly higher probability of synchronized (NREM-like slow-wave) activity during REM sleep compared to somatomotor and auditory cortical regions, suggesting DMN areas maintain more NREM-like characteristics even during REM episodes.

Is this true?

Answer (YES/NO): NO